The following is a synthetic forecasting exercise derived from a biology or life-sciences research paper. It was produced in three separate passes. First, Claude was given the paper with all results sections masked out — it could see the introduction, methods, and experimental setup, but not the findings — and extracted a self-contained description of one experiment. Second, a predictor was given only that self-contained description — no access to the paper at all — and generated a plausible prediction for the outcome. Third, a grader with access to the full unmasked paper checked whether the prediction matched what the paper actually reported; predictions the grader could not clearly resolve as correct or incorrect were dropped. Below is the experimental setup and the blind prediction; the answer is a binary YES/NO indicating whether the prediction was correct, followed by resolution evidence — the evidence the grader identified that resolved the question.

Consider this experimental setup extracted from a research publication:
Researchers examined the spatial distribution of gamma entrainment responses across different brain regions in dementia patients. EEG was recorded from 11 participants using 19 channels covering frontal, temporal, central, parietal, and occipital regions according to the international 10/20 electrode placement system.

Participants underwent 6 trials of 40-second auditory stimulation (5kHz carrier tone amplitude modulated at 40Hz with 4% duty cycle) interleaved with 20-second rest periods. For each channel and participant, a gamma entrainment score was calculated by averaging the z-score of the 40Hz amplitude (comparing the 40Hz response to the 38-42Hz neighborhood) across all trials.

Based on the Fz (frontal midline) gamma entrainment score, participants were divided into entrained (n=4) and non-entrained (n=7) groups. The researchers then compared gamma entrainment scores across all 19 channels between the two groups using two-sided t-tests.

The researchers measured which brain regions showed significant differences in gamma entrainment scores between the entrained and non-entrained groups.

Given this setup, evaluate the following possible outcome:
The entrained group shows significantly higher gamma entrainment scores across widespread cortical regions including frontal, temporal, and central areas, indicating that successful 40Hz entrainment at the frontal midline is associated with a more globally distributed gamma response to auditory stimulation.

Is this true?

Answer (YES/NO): NO